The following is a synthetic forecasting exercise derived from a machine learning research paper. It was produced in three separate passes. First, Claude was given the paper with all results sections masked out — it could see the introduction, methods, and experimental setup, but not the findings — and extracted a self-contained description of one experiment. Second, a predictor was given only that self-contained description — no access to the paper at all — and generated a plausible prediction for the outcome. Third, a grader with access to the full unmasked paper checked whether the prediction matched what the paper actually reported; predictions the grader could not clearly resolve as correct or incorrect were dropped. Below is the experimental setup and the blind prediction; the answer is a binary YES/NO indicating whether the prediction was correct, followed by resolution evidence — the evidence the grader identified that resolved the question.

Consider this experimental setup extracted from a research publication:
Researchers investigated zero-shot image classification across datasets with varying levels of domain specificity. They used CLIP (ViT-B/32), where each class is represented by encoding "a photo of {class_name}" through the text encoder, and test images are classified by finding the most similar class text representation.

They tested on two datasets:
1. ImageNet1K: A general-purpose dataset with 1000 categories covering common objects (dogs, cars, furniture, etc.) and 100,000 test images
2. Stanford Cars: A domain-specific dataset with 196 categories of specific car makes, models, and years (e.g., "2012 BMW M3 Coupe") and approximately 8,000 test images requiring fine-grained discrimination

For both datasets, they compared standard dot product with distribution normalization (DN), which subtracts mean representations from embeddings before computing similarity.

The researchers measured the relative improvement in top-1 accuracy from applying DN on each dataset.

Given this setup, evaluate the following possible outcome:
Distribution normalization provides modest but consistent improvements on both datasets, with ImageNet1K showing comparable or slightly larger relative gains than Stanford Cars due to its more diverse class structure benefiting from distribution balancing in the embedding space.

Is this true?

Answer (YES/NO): NO